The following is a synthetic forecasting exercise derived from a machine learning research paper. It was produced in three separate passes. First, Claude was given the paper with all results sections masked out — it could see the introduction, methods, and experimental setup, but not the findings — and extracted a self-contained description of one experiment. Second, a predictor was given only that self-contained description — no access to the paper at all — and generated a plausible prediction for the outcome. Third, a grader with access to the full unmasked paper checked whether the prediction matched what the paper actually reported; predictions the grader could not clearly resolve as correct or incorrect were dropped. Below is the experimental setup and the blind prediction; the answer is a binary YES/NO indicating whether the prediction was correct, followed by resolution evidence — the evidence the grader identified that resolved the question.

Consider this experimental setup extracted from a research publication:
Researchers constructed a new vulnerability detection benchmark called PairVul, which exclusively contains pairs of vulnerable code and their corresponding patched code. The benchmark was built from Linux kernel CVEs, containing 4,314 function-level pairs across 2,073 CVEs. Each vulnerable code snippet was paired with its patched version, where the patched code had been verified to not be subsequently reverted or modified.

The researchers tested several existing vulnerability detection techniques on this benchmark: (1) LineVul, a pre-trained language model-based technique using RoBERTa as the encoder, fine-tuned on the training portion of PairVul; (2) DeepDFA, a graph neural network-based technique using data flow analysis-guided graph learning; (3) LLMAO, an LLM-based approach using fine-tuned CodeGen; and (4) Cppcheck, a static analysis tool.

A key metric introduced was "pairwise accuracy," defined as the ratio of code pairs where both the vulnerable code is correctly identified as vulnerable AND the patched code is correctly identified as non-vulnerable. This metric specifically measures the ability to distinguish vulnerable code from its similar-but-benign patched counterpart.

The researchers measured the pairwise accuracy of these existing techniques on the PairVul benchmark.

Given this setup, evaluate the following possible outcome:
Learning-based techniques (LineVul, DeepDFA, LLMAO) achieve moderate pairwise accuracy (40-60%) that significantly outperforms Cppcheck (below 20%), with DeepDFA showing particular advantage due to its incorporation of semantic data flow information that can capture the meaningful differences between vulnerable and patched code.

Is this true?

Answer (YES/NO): NO